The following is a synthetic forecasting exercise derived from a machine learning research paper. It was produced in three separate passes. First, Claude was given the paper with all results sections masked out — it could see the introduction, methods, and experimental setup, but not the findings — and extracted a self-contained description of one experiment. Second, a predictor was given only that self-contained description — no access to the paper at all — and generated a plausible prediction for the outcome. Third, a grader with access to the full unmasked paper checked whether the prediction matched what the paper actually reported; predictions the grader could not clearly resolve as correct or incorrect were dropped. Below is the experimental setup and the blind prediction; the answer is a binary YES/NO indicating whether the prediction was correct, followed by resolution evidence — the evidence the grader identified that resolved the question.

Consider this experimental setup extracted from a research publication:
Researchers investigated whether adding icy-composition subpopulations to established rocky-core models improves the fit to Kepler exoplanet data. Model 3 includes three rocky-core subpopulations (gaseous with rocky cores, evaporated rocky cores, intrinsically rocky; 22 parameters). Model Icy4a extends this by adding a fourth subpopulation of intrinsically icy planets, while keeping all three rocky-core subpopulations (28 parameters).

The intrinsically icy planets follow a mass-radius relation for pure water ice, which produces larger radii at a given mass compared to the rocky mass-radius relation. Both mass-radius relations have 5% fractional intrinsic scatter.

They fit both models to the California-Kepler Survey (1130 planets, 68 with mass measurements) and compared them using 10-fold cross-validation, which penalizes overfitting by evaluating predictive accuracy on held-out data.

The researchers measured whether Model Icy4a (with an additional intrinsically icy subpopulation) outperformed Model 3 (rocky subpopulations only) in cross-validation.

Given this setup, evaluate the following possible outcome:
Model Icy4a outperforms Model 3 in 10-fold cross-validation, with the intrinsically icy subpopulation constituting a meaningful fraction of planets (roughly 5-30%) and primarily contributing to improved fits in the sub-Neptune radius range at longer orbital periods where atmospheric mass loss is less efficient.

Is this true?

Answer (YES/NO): NO